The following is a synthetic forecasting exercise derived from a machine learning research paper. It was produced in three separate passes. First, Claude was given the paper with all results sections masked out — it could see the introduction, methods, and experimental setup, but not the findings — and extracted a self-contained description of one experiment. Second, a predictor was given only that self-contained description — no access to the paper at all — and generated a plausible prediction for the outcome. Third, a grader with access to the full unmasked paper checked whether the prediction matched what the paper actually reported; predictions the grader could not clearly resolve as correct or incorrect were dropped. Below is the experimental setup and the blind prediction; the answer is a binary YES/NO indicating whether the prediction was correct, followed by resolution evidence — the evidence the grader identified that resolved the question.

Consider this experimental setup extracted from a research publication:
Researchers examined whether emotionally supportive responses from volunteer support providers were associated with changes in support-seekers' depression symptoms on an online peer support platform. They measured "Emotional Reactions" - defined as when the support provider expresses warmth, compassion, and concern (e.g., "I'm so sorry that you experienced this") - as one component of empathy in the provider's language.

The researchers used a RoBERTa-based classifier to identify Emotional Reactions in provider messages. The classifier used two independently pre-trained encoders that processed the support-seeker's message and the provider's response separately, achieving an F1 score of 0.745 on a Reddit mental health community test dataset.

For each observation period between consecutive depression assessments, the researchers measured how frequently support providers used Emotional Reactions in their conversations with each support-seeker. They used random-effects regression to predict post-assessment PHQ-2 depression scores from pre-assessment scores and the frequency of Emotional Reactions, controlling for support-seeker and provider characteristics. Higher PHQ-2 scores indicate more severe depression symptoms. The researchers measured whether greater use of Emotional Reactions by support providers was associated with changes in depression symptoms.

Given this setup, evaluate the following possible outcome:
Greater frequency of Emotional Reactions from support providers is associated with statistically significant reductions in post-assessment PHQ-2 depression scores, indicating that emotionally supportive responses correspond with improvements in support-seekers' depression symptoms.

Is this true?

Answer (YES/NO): NO